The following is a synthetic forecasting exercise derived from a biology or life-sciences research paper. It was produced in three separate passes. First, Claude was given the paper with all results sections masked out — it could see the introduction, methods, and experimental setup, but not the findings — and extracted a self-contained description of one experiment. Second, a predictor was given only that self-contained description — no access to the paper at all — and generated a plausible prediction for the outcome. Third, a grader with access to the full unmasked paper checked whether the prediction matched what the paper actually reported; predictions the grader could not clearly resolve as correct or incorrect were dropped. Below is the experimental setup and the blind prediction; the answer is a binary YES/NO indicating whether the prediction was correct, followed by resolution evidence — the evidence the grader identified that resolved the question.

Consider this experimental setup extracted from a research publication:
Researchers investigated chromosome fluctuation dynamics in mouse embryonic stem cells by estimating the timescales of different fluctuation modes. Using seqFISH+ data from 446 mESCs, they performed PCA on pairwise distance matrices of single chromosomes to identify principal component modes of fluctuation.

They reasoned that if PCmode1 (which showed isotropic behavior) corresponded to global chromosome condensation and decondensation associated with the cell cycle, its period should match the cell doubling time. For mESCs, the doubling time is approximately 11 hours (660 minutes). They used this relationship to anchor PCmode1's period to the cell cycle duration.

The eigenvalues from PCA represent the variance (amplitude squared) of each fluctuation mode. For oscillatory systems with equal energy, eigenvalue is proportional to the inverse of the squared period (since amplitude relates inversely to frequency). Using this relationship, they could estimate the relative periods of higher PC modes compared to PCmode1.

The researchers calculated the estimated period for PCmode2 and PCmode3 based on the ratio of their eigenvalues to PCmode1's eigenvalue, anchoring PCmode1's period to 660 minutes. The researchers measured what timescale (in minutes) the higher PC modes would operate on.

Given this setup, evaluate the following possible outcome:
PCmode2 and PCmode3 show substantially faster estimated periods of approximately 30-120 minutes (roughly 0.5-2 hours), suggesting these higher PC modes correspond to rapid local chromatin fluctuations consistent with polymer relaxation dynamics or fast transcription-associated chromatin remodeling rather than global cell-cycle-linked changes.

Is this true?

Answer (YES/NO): NO